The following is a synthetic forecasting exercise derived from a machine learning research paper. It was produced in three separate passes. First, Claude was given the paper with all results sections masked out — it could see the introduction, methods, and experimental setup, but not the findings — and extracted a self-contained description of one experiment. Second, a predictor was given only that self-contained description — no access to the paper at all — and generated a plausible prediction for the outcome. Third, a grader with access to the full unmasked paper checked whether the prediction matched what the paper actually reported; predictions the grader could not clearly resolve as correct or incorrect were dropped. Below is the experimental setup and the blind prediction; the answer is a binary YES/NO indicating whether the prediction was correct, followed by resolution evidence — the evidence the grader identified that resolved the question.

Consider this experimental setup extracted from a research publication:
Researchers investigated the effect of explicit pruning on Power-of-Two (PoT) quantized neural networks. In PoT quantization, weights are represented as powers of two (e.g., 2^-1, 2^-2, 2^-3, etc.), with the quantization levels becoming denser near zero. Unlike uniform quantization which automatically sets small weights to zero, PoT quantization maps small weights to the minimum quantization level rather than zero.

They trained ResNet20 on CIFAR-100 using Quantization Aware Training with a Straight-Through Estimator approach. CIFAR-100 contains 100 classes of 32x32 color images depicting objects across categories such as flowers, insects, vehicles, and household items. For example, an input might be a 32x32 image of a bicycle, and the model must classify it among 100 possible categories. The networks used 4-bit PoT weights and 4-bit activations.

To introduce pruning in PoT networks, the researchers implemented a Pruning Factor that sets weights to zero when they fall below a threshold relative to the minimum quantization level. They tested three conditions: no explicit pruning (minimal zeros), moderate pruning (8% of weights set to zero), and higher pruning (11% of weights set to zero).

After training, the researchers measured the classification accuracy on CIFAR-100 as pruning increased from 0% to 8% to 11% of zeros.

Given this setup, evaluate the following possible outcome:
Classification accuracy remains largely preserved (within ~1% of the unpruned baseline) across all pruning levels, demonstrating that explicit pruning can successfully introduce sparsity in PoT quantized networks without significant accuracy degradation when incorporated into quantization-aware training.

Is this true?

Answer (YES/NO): YES